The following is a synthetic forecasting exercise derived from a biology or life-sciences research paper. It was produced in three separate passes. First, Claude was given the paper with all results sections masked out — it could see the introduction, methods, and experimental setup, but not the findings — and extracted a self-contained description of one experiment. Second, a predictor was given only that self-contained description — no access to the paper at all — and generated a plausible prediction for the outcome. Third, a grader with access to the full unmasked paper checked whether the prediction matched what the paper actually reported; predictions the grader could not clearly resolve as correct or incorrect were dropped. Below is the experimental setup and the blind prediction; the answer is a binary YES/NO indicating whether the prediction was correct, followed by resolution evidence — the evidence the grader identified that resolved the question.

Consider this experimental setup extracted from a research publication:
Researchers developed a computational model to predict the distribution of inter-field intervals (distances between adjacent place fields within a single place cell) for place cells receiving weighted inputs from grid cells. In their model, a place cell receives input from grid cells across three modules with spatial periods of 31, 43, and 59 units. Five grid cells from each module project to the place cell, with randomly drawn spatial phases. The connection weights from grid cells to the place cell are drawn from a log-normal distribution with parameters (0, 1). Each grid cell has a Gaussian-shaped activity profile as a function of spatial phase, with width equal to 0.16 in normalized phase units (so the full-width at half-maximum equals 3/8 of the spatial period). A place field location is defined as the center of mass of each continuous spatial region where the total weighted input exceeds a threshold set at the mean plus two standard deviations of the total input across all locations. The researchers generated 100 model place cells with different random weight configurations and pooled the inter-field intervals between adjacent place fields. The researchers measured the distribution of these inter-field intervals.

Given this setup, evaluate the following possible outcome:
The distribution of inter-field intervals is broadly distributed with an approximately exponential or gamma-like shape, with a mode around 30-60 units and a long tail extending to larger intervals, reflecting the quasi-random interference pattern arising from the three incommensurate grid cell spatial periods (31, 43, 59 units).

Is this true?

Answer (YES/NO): NO